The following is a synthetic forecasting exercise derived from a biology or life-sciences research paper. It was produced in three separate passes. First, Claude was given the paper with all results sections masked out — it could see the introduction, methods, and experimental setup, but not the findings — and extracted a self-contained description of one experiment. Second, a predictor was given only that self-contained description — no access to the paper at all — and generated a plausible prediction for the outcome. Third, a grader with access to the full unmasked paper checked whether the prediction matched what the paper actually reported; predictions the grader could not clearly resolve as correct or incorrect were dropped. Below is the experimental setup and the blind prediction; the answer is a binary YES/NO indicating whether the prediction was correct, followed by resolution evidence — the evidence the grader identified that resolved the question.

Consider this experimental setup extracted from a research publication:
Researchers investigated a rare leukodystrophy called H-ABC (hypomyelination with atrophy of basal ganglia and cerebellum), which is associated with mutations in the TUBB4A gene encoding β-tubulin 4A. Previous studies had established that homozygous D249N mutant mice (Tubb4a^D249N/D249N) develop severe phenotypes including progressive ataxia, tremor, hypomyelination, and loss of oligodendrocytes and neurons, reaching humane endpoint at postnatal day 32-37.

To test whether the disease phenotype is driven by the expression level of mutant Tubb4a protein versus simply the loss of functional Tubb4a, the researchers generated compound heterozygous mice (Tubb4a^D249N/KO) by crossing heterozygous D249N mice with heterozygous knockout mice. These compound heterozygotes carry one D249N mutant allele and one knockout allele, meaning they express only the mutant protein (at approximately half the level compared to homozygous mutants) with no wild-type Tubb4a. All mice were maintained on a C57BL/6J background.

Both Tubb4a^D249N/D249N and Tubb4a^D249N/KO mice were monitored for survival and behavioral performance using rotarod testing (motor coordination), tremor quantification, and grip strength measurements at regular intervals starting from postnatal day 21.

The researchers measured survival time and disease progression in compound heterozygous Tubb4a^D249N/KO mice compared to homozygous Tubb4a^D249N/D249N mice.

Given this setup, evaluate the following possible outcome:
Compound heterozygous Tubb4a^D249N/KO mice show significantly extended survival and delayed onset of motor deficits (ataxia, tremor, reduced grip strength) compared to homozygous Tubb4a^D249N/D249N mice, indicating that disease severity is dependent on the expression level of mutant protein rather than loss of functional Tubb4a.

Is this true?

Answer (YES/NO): YES